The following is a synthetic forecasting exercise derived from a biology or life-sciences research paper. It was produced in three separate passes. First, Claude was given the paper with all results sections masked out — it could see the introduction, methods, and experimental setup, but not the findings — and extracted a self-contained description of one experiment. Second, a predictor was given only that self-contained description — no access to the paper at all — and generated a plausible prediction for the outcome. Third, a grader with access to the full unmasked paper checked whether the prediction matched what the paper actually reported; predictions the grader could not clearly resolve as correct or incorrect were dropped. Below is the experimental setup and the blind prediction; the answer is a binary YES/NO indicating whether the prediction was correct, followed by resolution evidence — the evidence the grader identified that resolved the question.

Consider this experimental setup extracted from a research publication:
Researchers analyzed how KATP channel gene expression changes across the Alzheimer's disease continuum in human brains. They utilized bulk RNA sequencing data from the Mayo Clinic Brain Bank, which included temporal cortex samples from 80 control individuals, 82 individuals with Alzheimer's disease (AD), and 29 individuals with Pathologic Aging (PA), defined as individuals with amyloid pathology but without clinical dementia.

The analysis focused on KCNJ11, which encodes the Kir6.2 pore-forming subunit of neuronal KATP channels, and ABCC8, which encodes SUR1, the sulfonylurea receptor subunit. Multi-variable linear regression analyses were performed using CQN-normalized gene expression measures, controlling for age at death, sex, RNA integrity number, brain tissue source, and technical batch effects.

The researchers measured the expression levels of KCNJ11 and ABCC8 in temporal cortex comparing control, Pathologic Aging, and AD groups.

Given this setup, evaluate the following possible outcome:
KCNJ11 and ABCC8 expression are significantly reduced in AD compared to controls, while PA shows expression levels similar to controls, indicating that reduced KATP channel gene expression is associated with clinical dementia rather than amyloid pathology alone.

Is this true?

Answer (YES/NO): NO